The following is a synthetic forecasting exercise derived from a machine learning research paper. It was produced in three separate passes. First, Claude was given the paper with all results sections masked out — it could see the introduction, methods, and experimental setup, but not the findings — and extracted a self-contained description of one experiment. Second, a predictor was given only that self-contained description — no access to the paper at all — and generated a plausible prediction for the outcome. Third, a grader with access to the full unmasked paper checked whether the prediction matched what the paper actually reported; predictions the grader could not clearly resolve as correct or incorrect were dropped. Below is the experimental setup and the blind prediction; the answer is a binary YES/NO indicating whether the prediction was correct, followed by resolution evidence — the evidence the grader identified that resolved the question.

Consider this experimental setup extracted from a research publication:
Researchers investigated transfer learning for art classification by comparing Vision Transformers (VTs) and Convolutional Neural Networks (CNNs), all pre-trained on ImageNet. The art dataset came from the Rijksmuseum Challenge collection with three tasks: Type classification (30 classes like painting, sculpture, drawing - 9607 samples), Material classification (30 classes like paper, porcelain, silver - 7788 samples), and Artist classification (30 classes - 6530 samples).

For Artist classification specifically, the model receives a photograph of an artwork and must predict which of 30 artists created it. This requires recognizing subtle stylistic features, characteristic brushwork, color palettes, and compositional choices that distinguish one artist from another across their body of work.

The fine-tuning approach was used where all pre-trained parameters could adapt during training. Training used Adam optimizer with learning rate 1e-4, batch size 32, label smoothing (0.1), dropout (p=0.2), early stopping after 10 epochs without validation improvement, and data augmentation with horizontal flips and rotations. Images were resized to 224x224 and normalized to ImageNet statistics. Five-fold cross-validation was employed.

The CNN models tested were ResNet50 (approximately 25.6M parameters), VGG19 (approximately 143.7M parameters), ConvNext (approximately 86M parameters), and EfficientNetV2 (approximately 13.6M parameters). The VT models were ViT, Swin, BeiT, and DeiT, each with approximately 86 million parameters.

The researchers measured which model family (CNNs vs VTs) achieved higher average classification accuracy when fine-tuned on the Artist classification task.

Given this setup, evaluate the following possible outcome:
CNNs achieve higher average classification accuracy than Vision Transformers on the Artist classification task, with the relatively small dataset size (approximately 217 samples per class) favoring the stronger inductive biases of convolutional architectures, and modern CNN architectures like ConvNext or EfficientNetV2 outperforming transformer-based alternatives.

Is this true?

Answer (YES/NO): NO